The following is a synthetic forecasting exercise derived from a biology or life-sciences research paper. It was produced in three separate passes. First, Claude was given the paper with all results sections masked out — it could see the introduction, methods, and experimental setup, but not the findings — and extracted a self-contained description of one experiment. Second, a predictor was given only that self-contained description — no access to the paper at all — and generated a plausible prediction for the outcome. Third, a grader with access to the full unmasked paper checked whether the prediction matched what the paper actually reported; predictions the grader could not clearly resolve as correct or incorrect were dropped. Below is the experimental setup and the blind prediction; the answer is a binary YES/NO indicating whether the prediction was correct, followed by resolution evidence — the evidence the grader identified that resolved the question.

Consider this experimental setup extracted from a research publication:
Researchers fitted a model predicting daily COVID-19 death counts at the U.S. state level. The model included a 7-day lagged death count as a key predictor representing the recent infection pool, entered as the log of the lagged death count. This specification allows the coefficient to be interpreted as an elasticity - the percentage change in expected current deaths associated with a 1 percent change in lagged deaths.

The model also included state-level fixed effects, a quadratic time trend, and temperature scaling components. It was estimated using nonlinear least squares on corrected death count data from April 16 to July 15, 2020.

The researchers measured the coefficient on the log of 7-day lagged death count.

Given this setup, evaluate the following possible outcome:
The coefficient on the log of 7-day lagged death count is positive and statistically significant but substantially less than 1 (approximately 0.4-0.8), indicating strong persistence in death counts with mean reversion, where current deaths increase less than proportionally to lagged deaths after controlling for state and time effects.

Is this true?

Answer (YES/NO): NO